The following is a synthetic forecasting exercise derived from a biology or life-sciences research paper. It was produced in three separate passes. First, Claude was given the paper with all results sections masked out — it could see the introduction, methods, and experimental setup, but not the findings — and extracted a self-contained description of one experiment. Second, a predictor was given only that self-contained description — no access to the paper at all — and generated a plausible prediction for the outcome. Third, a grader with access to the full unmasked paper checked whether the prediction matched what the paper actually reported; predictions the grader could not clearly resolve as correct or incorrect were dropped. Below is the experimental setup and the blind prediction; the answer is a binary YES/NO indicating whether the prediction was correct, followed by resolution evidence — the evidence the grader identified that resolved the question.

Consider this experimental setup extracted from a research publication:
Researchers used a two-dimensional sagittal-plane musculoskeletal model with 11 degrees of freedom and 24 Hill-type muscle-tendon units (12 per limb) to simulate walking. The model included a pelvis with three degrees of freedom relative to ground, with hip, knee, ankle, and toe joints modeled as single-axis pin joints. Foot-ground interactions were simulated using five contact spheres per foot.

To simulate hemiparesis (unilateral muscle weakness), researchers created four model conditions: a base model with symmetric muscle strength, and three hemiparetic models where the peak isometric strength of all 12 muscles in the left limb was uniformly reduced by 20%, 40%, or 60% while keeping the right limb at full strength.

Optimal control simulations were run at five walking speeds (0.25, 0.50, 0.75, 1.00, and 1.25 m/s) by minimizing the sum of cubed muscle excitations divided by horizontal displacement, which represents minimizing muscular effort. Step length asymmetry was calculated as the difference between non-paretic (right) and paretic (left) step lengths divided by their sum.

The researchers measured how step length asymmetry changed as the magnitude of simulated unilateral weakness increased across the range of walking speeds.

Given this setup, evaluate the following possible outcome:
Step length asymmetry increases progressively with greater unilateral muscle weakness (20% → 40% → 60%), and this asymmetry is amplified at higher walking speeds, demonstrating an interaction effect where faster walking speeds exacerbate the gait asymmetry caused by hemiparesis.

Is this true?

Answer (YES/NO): NO